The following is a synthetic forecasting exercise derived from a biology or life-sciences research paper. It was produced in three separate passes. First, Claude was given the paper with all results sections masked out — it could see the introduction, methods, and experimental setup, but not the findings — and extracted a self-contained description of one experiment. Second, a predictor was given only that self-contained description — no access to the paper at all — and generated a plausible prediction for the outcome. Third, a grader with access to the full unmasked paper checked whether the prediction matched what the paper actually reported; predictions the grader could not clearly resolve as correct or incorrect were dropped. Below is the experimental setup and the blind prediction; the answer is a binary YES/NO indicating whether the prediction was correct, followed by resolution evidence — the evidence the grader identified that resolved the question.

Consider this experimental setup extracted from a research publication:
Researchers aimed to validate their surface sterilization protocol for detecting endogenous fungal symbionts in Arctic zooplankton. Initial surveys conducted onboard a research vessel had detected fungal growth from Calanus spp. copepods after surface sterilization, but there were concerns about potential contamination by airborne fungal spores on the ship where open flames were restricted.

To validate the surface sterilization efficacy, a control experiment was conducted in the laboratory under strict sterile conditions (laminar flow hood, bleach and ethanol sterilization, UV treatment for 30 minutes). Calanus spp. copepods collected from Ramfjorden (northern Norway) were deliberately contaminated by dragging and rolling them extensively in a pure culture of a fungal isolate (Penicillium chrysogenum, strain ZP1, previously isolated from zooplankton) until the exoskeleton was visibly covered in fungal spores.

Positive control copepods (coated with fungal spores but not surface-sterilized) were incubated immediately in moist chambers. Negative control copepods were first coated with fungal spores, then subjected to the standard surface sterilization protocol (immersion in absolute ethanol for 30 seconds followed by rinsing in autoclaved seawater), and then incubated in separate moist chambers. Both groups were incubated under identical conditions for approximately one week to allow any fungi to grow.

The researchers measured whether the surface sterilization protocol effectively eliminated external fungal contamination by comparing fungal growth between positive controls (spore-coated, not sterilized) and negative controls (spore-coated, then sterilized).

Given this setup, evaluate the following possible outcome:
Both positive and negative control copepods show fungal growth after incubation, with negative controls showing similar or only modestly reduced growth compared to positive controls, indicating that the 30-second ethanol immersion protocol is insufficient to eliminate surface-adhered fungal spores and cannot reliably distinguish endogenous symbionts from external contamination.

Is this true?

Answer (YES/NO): NO